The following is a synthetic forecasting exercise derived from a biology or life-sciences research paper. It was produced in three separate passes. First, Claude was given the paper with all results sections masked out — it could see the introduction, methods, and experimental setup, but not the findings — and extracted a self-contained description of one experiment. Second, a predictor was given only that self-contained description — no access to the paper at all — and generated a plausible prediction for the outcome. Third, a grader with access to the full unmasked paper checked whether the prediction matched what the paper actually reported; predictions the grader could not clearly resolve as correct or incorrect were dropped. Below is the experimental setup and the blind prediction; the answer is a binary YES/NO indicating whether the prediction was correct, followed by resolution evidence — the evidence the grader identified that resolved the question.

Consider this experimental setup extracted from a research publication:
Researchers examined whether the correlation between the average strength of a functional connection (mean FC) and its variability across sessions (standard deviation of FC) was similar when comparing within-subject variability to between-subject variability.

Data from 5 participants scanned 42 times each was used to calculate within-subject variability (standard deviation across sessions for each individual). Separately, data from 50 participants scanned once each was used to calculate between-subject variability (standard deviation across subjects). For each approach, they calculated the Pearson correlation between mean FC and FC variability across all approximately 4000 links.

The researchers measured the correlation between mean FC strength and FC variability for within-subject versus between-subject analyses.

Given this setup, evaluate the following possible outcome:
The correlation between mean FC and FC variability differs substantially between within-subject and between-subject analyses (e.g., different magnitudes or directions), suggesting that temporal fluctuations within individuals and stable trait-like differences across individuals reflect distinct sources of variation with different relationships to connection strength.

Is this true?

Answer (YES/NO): NO